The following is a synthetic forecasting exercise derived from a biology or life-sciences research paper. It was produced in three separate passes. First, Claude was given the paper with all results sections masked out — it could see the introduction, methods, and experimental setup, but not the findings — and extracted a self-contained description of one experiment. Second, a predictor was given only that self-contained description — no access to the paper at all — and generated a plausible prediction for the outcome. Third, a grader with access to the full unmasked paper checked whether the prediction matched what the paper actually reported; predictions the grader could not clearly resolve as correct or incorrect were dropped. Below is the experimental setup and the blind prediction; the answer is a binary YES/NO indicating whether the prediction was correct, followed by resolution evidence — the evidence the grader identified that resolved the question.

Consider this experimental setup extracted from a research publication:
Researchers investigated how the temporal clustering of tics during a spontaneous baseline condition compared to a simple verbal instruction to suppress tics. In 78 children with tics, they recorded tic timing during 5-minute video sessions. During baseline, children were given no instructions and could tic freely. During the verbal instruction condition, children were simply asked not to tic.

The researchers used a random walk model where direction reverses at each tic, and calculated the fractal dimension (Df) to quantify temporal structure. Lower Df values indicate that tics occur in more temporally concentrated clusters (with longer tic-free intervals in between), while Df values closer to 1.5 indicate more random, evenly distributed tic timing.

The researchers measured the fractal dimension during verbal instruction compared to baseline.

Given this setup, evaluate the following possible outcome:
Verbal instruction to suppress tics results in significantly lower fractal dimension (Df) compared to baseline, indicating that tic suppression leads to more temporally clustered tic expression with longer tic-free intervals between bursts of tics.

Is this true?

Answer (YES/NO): NO